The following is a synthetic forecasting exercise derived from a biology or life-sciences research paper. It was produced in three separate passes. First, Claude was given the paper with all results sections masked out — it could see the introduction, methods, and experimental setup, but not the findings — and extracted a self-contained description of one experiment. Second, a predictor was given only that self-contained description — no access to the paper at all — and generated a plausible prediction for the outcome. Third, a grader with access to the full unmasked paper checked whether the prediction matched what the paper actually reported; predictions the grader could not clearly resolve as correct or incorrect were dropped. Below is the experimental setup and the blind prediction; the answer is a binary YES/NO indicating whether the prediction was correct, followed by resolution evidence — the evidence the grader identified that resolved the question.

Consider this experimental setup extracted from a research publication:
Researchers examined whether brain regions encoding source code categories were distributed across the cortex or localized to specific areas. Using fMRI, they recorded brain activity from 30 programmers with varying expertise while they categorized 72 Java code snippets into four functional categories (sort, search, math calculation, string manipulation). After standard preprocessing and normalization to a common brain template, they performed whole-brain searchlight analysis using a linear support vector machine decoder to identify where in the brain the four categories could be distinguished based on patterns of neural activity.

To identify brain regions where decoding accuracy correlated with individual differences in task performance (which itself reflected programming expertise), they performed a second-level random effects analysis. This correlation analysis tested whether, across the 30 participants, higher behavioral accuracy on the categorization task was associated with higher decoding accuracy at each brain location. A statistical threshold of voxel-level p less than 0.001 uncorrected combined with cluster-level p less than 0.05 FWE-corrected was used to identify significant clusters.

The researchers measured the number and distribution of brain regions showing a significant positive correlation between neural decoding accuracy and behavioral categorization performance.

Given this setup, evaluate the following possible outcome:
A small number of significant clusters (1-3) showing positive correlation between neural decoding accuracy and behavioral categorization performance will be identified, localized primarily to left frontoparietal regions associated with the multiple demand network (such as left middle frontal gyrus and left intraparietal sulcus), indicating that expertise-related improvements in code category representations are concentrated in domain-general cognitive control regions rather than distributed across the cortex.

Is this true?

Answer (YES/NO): NO